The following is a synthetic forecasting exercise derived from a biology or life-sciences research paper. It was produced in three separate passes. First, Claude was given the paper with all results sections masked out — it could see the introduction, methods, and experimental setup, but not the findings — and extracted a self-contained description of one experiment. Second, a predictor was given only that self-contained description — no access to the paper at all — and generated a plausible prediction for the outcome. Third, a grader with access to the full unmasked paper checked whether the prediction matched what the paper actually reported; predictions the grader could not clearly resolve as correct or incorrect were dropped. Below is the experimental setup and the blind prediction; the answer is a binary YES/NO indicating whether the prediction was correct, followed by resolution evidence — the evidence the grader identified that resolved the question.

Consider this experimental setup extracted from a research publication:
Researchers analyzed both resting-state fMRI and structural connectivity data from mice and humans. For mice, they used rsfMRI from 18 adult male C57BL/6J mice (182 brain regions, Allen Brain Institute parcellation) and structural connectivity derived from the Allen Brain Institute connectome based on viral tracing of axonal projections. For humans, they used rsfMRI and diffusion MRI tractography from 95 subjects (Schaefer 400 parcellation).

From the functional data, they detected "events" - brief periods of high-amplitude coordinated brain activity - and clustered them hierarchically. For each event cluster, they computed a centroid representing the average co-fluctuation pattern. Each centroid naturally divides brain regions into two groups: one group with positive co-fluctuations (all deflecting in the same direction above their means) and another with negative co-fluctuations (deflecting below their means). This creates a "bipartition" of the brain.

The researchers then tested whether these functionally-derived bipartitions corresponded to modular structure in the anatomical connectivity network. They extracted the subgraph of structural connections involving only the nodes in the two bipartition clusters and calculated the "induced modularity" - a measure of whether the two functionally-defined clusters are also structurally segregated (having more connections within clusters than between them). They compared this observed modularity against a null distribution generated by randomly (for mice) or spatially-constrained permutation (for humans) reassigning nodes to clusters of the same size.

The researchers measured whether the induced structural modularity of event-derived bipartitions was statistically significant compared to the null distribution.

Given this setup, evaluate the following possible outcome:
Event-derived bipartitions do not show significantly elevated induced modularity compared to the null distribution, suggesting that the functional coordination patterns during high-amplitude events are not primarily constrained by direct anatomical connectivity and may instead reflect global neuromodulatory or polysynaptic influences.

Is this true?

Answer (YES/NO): NO